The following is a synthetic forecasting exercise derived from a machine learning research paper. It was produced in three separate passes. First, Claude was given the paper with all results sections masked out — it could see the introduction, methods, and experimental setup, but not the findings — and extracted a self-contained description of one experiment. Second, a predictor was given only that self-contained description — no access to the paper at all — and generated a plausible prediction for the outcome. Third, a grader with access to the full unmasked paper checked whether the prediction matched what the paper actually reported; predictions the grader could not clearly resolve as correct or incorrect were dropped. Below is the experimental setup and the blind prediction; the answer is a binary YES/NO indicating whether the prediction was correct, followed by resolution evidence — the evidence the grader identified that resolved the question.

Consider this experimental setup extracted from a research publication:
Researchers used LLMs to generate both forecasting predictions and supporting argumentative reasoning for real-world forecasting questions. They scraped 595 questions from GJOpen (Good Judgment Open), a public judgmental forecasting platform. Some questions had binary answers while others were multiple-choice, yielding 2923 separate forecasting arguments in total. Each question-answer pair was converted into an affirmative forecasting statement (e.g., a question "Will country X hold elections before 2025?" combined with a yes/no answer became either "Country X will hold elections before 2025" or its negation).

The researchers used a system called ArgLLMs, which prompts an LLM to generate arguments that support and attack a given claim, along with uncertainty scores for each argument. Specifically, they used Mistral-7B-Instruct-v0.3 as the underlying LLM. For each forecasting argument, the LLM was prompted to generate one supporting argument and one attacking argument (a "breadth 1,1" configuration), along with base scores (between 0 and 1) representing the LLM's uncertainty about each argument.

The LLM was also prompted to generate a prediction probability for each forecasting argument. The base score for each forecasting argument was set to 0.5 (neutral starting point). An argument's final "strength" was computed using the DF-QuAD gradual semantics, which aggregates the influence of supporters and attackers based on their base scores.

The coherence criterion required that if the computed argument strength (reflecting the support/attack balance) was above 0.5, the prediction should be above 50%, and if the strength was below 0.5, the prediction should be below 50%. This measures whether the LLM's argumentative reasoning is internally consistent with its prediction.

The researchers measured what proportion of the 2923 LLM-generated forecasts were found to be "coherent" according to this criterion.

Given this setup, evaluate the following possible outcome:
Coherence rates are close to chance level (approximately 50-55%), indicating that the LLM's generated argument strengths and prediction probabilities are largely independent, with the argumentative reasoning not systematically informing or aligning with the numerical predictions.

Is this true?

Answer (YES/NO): NO